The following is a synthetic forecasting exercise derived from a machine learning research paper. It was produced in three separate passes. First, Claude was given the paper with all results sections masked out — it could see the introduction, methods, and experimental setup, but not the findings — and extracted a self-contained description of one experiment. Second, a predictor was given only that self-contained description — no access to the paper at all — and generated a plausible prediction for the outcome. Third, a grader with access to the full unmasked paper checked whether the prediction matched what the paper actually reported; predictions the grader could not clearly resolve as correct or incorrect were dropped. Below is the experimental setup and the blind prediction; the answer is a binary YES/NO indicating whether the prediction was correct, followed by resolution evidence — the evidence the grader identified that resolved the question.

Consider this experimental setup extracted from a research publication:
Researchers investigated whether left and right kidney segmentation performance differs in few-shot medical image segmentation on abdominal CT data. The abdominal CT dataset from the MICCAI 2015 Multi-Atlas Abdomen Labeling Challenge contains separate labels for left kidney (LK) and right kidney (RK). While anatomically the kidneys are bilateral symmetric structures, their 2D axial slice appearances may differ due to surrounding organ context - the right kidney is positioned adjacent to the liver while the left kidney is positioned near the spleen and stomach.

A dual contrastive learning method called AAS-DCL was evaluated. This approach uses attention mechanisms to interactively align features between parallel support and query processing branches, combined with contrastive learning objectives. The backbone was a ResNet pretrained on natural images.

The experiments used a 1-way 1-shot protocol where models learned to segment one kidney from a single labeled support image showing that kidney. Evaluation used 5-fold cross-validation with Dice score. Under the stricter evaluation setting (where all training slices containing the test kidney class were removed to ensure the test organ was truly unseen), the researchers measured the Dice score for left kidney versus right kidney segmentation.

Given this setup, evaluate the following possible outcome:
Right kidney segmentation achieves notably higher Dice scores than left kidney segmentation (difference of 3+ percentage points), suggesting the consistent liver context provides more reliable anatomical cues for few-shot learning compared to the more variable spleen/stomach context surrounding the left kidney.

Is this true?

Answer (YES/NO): YES